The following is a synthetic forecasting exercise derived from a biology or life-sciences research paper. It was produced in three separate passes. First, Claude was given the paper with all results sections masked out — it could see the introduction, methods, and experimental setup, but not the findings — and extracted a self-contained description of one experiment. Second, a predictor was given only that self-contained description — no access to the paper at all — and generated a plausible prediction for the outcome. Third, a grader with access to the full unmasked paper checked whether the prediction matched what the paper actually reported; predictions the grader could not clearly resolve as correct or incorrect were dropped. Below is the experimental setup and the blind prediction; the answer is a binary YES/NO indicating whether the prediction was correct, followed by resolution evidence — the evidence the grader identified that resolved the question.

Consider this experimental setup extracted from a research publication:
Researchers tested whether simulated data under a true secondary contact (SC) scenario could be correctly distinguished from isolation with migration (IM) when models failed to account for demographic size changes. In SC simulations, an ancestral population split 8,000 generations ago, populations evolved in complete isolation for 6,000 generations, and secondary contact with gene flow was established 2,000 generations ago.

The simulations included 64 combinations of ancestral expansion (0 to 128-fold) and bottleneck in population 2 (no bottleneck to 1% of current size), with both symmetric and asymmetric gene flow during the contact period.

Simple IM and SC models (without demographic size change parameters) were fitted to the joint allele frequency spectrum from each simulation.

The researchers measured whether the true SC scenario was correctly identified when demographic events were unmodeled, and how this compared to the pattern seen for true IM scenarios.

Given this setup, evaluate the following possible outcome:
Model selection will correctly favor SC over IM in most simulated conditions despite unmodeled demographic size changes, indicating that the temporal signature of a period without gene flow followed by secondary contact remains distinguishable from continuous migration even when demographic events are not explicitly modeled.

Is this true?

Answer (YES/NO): YES